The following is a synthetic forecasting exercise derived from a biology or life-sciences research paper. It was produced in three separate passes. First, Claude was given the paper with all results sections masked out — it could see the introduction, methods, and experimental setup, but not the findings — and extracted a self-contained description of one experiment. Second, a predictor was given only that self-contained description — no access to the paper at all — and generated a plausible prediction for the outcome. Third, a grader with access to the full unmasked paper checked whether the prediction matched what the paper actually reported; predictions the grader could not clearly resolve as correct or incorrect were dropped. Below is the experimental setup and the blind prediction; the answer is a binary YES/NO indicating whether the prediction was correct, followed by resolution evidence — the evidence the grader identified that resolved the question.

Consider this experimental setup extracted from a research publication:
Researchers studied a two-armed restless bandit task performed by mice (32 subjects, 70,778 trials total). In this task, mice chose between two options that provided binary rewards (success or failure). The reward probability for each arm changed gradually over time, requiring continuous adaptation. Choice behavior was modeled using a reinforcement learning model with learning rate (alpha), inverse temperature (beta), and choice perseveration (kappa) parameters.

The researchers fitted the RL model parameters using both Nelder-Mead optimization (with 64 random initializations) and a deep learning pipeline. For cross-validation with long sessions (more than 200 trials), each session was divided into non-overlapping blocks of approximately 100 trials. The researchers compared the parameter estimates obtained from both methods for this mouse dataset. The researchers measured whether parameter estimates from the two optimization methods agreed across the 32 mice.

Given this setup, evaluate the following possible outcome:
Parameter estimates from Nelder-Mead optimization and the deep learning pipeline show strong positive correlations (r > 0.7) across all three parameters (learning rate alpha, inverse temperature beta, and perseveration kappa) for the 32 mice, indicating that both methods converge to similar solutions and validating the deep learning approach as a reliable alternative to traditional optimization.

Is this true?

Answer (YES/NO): NO